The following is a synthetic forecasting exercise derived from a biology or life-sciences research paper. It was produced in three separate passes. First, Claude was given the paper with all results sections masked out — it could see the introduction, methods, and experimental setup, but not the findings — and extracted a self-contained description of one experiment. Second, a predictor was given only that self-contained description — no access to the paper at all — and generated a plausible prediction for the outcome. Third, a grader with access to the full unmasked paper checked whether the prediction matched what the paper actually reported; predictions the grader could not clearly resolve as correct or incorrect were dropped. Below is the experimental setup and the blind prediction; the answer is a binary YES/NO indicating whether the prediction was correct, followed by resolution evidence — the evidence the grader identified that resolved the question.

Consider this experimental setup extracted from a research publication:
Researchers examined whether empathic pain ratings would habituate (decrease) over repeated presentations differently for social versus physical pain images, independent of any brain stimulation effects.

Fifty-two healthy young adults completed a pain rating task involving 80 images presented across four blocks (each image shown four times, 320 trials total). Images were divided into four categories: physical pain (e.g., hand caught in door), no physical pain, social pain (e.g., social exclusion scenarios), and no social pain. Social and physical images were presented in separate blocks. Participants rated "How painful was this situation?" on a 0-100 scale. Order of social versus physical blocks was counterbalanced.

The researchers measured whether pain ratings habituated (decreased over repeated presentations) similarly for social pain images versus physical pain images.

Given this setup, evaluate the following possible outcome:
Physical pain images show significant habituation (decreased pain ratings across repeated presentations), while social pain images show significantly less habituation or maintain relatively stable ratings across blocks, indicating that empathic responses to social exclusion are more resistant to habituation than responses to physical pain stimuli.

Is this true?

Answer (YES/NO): NO